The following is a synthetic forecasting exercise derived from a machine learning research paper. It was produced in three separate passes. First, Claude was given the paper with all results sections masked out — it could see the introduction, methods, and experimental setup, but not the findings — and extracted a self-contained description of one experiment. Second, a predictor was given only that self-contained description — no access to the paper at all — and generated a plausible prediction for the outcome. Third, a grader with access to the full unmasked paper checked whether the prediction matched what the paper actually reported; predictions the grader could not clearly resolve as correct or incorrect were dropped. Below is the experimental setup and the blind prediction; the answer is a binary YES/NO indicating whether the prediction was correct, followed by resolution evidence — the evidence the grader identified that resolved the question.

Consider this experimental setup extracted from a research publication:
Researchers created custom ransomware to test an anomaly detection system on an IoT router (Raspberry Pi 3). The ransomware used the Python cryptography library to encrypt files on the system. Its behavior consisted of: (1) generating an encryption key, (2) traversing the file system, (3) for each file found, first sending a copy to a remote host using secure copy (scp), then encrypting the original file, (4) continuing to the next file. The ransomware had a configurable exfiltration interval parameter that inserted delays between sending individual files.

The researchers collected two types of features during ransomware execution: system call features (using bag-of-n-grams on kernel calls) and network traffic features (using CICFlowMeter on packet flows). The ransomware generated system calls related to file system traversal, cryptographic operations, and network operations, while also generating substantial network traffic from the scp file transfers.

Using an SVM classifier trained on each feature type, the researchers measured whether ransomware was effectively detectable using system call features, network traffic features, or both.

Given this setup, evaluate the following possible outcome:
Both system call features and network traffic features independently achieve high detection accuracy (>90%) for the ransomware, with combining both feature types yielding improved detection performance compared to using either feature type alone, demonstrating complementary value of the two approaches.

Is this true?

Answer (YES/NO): NO